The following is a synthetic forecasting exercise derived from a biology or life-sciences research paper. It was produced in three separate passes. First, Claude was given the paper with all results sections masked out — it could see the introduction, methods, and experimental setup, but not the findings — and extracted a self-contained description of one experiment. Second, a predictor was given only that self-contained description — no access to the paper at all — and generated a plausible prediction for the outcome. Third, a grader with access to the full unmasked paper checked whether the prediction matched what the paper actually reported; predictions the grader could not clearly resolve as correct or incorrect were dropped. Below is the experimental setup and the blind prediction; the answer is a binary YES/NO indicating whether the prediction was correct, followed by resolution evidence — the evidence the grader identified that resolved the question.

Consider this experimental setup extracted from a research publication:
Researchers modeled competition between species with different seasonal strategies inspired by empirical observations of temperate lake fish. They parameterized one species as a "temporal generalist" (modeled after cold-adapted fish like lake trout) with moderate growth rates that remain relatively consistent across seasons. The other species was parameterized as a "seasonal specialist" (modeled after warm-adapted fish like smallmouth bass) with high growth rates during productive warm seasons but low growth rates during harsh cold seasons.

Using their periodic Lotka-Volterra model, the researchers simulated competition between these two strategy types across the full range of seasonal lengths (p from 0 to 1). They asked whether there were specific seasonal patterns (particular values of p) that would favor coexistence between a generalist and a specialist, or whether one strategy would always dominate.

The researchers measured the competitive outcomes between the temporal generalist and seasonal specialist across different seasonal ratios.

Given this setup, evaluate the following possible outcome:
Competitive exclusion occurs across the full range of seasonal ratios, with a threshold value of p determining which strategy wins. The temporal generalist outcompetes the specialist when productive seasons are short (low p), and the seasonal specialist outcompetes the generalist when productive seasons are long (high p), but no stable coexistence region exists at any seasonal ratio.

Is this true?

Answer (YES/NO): NO